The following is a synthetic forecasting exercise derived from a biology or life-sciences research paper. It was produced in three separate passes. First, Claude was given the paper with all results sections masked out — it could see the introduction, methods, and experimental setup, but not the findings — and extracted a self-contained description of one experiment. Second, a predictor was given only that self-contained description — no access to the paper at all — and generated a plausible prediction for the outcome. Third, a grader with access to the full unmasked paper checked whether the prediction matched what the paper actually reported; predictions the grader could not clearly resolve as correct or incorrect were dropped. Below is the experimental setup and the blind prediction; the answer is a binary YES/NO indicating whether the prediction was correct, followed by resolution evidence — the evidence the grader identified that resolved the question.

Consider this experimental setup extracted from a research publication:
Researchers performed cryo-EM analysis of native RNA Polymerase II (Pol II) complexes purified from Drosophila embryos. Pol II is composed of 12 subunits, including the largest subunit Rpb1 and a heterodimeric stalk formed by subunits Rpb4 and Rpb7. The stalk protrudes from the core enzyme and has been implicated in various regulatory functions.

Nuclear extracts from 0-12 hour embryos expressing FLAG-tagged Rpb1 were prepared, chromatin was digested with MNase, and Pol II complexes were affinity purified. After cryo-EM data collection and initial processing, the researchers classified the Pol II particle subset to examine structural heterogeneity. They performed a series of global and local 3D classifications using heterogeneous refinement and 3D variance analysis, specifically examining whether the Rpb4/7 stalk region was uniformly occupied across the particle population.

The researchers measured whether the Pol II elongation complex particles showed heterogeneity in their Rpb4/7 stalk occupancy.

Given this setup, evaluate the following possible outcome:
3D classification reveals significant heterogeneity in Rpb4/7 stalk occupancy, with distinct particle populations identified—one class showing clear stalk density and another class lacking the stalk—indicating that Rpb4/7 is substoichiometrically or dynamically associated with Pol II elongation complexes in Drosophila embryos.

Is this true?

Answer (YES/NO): YES